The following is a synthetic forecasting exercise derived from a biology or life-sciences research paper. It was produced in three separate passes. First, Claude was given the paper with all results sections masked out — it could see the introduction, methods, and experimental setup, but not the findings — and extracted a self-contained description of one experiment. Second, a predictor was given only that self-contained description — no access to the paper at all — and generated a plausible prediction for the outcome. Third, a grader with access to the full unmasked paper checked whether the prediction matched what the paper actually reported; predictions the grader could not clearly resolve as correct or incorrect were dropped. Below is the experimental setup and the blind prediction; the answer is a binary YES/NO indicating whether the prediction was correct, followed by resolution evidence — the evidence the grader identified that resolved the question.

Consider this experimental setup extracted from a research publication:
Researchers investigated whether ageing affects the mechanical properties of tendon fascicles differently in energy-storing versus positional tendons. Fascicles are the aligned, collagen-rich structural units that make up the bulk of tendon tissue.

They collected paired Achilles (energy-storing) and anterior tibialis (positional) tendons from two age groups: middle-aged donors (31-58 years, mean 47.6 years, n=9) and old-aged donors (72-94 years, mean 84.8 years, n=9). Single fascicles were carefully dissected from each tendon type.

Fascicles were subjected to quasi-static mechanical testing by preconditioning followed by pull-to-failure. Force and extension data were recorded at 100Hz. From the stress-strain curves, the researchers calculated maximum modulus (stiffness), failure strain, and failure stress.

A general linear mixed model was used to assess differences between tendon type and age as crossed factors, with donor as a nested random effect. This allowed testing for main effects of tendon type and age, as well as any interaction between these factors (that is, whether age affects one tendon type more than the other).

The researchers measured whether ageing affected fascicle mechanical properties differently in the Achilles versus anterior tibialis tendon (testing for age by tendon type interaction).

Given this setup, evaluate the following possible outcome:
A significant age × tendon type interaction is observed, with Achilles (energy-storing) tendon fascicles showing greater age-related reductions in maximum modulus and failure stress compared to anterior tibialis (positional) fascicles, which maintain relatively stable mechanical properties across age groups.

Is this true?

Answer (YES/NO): NO